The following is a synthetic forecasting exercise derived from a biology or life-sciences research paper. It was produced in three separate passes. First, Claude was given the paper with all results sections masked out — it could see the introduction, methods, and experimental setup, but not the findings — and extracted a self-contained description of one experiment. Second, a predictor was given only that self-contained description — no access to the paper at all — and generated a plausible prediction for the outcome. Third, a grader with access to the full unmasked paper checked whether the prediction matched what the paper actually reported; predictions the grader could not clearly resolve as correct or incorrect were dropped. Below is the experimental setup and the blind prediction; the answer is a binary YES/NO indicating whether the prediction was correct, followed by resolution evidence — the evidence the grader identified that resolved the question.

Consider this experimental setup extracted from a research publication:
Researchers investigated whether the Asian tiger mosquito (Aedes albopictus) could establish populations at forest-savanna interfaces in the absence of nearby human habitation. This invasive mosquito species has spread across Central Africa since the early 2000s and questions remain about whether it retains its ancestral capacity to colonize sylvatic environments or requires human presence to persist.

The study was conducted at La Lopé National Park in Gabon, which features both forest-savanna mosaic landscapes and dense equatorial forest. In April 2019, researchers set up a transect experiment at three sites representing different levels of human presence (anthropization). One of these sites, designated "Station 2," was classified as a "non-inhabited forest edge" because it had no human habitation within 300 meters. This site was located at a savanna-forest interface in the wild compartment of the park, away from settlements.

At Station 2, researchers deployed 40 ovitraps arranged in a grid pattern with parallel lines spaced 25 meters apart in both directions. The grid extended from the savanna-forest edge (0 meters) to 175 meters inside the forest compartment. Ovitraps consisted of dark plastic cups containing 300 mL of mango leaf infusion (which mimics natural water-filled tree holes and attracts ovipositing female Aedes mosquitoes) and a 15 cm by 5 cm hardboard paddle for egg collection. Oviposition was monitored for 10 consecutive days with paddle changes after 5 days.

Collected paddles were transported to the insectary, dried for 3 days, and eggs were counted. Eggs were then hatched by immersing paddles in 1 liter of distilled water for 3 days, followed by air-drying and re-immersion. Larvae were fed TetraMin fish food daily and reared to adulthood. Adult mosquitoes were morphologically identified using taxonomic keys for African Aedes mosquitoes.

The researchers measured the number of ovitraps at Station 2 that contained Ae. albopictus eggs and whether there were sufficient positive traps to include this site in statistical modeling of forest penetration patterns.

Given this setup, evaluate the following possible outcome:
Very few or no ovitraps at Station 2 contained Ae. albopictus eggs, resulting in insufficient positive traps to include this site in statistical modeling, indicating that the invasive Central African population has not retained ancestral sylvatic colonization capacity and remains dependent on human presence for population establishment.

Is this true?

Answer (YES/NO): NO